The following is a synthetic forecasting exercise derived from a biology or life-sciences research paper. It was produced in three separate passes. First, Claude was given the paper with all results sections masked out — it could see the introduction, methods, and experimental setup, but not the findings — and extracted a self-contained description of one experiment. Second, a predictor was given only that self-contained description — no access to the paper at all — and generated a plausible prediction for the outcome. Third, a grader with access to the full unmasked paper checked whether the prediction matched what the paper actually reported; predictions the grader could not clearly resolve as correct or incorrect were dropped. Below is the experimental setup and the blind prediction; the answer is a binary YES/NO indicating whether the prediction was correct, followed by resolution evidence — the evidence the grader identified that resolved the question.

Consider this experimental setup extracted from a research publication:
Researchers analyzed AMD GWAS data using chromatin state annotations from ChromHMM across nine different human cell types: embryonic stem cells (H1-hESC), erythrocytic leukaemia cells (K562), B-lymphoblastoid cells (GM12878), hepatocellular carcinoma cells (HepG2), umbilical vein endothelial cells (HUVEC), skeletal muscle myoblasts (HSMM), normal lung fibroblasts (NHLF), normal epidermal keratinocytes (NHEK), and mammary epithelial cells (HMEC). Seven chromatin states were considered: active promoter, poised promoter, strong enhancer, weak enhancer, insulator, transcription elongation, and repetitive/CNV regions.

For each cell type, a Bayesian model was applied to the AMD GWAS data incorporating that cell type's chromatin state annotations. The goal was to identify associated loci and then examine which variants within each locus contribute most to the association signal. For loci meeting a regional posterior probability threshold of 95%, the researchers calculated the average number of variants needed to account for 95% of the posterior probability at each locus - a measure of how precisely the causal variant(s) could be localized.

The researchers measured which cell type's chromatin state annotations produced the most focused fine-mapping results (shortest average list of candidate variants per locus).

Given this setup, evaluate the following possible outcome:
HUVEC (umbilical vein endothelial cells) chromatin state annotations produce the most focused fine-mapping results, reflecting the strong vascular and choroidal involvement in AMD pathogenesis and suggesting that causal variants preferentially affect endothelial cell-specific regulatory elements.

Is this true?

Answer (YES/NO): NO